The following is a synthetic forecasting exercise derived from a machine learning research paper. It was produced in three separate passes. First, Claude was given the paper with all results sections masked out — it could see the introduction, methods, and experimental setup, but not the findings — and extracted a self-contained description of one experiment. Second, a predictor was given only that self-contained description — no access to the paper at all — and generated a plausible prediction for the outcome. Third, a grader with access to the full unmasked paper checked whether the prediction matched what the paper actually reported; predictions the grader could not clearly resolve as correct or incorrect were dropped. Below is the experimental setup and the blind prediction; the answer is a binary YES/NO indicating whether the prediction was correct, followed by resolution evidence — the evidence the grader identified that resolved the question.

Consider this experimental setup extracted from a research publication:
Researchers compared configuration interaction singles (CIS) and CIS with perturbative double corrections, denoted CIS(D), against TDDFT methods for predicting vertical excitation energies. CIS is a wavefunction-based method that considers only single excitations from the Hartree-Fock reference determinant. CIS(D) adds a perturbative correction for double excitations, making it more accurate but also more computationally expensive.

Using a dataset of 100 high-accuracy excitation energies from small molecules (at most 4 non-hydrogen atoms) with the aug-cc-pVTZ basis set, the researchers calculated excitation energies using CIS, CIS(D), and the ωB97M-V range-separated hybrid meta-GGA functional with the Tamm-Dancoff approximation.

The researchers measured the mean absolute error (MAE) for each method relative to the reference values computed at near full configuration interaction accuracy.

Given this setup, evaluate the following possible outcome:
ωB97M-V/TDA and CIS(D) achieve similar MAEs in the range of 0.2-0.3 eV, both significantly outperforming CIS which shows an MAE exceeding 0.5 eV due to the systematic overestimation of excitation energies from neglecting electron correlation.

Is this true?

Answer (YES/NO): NO